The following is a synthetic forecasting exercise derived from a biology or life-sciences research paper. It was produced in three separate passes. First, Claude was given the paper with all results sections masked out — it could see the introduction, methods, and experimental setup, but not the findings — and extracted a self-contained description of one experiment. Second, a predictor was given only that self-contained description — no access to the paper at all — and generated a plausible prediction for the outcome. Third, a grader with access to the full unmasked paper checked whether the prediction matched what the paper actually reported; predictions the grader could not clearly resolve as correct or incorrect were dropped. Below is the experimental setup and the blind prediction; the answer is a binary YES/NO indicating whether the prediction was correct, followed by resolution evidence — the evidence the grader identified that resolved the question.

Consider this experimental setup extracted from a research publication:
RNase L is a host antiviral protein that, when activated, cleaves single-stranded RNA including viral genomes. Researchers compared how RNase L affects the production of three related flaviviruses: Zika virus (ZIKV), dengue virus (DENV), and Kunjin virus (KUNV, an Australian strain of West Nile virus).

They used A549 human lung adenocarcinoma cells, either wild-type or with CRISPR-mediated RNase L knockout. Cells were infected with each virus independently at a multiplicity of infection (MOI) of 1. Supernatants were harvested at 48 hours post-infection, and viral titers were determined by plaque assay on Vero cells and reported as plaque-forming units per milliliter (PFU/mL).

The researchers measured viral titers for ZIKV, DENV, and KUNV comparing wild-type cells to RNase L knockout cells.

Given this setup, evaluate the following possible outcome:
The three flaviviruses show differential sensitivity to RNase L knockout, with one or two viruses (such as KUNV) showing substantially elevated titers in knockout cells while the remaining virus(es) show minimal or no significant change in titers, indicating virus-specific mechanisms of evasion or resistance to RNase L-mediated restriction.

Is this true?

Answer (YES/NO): NO